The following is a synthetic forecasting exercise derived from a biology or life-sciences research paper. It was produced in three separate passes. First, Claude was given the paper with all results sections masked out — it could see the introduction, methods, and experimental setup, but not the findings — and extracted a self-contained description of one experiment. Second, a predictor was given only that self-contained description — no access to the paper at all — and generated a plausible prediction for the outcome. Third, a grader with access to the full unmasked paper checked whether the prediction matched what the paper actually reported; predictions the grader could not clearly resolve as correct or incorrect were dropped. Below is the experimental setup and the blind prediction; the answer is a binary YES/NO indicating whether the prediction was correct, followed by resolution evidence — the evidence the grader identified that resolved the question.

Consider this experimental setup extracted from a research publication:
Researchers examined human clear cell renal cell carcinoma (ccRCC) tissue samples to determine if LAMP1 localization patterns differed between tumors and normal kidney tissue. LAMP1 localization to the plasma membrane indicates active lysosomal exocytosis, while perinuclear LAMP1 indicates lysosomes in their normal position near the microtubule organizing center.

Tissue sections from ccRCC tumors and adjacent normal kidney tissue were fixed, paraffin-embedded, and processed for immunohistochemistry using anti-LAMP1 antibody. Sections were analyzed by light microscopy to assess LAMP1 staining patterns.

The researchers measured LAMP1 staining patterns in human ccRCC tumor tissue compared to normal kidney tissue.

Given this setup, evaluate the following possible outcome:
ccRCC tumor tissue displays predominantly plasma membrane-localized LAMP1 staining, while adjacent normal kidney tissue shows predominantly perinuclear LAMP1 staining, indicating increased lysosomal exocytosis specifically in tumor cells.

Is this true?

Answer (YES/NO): YES